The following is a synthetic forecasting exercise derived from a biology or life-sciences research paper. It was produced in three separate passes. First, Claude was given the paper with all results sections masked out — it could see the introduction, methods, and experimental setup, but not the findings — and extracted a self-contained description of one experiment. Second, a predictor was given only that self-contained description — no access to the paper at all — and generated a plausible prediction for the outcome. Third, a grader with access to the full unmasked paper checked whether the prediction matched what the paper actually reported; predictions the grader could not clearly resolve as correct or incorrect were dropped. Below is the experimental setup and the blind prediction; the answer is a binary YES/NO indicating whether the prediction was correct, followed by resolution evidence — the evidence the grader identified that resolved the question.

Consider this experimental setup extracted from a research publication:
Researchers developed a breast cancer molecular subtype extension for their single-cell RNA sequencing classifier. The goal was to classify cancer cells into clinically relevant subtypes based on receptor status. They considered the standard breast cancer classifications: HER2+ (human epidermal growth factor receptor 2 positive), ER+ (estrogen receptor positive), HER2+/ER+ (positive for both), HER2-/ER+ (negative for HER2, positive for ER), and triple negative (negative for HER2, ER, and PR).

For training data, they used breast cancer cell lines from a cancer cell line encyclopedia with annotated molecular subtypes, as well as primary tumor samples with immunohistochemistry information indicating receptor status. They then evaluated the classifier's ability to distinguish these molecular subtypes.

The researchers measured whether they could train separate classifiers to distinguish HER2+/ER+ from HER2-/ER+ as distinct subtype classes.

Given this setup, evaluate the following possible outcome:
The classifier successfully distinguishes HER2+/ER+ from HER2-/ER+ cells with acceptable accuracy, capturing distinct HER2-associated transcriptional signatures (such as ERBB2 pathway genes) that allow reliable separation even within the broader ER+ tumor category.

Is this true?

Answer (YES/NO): NO